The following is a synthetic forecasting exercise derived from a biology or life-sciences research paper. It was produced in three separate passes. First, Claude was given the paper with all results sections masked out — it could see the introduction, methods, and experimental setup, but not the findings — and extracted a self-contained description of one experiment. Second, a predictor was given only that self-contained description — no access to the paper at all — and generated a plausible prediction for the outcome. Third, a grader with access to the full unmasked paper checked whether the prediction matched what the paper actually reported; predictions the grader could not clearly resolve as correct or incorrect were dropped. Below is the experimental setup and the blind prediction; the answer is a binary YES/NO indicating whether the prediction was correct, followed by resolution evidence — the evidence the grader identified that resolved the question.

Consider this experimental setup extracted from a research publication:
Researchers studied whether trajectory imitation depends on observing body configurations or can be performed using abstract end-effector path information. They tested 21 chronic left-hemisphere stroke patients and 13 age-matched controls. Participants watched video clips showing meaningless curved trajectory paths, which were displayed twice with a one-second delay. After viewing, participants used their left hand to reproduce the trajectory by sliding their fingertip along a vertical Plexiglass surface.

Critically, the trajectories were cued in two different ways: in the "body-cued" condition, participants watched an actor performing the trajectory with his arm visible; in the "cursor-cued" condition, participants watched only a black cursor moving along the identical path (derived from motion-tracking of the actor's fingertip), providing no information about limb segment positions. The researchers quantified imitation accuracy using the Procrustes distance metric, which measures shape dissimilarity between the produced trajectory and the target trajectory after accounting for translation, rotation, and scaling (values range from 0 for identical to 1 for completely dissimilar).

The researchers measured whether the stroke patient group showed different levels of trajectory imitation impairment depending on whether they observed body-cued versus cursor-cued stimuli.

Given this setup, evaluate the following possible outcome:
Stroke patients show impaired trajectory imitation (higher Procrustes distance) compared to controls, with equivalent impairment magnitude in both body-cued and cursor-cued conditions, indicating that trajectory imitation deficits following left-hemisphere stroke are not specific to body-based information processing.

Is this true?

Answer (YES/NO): YES